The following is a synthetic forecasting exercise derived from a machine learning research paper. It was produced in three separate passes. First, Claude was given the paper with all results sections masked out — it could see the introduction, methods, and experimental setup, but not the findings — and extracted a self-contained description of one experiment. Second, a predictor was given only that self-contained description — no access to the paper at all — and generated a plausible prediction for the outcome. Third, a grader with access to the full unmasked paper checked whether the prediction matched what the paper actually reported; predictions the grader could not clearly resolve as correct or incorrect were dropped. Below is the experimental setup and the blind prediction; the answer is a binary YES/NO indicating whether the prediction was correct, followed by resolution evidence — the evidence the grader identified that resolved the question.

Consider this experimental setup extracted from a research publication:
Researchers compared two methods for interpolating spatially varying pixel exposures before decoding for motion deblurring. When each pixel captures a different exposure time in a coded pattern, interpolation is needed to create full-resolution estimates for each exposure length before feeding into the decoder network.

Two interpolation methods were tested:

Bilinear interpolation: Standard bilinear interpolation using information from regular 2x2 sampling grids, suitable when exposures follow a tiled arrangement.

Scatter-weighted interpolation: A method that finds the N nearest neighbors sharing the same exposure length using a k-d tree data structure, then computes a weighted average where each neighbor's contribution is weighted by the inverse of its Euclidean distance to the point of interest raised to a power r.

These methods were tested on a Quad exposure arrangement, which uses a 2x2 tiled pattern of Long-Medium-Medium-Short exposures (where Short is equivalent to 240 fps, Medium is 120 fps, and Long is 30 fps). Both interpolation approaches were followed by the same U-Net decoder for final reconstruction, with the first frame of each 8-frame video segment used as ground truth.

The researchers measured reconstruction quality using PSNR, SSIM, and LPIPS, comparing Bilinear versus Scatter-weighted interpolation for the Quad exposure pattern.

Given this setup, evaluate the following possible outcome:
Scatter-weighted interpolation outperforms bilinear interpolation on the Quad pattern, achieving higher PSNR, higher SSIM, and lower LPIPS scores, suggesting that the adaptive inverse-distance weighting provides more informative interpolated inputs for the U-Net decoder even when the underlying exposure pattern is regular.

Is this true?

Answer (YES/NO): NO